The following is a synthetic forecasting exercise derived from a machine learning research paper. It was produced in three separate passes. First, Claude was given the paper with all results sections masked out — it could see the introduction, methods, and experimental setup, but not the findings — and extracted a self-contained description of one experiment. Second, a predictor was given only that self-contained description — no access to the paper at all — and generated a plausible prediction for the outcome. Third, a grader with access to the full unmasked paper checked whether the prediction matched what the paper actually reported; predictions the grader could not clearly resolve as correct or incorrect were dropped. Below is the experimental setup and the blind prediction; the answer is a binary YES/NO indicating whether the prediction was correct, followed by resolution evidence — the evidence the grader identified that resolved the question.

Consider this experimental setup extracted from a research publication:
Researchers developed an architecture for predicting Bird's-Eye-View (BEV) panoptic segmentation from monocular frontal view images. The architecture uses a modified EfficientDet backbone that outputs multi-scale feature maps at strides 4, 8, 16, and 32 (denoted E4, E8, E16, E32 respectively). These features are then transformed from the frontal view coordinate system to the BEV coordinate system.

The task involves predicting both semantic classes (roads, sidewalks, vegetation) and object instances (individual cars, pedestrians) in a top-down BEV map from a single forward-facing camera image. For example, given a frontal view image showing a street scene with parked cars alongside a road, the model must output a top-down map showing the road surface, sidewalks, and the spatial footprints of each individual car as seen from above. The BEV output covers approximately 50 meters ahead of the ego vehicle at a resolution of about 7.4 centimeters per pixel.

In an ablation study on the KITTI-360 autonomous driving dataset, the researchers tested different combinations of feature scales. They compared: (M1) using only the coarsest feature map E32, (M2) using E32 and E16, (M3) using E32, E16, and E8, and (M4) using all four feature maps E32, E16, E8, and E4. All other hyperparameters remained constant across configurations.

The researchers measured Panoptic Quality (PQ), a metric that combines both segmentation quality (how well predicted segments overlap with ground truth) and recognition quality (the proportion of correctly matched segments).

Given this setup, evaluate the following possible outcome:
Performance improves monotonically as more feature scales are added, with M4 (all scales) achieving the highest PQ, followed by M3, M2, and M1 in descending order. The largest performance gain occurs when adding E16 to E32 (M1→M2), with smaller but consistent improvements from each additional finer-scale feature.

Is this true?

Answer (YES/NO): NO